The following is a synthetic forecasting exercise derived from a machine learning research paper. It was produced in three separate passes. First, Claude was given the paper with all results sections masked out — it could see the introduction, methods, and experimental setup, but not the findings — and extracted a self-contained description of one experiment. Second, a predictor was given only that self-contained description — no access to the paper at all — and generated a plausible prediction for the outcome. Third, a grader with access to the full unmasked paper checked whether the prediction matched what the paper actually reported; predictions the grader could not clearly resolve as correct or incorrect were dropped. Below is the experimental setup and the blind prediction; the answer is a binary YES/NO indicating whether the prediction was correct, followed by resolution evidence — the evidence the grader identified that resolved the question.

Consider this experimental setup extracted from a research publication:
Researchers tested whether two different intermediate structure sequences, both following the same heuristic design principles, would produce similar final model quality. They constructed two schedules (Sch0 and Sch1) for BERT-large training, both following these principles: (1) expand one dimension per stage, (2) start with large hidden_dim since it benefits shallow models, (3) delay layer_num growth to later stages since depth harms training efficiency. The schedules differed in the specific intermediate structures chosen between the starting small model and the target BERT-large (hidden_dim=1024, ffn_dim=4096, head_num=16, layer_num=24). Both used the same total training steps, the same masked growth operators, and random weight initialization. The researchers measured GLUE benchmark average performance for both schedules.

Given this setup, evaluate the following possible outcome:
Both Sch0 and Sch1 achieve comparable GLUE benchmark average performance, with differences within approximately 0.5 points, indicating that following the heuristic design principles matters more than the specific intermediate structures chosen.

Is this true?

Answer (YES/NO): YES